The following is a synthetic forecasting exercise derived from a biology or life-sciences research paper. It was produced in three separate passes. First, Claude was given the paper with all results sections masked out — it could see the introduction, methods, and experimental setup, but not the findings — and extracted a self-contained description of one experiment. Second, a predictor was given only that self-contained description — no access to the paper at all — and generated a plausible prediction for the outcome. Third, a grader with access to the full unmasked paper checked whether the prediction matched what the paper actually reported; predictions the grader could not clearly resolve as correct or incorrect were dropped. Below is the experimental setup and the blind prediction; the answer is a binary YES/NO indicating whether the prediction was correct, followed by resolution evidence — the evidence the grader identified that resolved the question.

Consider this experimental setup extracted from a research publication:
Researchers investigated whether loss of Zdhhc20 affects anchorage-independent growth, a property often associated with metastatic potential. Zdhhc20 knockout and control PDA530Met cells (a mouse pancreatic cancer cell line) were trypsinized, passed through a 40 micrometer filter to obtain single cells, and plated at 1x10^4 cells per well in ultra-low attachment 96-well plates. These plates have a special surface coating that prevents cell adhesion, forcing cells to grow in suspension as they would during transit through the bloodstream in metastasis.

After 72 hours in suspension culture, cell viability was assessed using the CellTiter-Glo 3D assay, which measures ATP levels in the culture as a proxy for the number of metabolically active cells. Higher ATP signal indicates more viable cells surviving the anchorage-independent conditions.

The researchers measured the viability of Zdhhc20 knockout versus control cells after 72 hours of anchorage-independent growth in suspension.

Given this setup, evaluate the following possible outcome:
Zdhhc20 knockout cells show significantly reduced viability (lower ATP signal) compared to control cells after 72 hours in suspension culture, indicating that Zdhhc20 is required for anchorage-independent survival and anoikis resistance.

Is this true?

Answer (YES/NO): NO